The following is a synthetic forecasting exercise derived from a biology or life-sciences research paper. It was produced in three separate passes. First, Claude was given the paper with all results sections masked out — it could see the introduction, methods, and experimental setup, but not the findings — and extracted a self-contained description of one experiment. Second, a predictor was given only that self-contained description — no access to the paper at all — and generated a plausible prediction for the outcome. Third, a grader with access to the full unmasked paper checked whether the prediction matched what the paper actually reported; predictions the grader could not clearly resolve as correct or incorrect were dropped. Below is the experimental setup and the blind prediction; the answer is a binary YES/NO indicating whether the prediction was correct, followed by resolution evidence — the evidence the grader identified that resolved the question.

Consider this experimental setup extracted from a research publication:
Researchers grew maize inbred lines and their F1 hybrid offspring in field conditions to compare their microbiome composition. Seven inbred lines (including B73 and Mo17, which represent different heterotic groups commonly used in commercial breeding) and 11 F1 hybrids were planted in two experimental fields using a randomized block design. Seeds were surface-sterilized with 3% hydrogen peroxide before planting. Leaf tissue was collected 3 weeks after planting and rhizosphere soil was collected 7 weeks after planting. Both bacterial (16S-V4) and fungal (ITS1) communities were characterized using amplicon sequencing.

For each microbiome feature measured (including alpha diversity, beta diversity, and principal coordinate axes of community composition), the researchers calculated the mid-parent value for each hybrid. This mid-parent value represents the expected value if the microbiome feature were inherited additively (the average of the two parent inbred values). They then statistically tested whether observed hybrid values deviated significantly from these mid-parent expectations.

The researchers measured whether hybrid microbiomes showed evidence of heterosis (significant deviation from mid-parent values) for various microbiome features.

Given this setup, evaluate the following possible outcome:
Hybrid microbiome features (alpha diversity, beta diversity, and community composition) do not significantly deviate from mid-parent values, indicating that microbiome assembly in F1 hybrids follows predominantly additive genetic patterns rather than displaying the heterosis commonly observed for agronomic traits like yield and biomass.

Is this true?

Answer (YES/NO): NO